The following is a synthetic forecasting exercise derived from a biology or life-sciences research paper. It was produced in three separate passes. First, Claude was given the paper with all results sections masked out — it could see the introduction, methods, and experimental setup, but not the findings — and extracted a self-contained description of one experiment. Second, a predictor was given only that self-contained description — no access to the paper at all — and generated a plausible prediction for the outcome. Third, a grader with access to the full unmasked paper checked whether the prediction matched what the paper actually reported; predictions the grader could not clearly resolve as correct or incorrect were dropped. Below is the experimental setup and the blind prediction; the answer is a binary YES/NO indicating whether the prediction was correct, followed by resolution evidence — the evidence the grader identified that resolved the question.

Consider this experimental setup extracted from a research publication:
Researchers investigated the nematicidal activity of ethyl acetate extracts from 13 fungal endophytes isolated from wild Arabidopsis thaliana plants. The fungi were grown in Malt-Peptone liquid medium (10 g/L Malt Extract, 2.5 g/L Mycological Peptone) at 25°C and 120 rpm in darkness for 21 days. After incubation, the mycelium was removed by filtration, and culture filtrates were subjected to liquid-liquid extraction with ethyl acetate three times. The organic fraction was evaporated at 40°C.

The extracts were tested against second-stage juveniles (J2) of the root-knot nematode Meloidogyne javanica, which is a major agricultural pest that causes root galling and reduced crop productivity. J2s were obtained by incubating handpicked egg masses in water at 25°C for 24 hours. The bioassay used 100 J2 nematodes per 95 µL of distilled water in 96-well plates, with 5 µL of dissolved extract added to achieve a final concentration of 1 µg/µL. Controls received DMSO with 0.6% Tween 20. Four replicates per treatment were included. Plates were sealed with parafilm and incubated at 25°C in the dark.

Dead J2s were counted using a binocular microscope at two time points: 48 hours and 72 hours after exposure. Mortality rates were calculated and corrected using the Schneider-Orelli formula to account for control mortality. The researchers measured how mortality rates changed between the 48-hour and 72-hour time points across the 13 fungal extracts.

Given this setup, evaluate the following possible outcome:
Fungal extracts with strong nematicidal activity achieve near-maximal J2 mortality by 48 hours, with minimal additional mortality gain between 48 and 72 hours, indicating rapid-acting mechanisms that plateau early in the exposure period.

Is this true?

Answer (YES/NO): NO